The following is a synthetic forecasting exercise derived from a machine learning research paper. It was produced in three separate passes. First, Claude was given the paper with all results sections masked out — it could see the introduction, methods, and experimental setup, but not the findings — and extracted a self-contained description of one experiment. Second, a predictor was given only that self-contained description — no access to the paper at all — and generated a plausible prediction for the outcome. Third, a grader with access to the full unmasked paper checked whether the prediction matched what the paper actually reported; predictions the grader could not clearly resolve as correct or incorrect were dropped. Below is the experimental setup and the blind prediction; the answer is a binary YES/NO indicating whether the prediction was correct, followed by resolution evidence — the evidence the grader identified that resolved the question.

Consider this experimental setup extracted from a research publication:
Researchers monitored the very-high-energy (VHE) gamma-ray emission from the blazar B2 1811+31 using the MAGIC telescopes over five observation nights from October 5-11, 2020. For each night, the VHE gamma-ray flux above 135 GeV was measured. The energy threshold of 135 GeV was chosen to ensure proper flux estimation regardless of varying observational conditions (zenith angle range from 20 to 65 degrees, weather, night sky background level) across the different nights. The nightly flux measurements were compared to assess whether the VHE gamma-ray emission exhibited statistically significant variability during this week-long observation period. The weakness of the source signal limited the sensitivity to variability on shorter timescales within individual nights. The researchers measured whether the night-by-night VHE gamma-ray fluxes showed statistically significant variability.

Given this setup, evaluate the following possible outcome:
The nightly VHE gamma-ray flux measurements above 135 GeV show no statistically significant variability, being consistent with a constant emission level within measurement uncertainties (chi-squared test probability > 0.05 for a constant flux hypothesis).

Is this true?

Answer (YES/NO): YES